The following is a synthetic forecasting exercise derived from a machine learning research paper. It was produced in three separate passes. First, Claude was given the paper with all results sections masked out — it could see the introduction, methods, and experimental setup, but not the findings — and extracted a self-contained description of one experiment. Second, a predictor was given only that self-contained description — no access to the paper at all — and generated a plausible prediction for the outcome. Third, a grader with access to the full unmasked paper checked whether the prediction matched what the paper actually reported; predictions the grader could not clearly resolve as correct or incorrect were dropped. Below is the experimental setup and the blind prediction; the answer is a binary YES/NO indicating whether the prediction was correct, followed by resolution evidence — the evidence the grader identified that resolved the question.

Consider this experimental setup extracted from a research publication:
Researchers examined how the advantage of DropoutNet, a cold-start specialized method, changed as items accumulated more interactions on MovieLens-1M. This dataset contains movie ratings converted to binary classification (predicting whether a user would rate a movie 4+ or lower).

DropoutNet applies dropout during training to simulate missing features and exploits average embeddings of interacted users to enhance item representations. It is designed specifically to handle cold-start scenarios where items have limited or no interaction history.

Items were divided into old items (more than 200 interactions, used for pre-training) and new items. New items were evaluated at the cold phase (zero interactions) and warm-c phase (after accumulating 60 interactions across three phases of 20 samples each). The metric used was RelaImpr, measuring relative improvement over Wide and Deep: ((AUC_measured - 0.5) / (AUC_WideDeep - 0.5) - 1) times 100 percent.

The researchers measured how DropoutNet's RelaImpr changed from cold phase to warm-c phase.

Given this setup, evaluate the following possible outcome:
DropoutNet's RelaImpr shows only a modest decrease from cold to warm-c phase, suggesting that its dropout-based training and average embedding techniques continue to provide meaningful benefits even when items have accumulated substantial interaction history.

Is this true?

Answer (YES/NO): NO